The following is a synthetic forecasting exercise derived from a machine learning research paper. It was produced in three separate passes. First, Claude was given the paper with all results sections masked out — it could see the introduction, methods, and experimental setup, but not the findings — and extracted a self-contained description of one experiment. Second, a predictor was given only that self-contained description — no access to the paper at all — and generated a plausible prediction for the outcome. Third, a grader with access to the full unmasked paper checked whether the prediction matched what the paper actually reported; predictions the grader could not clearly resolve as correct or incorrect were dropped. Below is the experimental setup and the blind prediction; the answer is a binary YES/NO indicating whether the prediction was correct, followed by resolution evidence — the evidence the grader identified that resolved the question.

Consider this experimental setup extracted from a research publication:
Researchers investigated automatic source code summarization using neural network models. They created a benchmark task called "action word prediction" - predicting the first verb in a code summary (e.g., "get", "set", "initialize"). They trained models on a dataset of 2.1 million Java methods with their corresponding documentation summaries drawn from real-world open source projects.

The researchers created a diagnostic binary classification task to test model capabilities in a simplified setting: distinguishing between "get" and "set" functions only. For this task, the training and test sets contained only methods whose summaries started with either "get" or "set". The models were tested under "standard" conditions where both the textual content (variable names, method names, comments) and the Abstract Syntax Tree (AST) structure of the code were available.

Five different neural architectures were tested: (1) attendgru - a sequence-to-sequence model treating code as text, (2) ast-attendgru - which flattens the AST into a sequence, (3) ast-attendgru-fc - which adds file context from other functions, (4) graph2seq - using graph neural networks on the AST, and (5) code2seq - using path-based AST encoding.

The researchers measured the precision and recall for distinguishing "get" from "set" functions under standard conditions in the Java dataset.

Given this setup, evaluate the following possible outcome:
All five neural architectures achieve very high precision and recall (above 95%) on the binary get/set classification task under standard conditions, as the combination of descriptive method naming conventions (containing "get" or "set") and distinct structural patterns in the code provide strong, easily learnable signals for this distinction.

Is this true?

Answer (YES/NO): YES